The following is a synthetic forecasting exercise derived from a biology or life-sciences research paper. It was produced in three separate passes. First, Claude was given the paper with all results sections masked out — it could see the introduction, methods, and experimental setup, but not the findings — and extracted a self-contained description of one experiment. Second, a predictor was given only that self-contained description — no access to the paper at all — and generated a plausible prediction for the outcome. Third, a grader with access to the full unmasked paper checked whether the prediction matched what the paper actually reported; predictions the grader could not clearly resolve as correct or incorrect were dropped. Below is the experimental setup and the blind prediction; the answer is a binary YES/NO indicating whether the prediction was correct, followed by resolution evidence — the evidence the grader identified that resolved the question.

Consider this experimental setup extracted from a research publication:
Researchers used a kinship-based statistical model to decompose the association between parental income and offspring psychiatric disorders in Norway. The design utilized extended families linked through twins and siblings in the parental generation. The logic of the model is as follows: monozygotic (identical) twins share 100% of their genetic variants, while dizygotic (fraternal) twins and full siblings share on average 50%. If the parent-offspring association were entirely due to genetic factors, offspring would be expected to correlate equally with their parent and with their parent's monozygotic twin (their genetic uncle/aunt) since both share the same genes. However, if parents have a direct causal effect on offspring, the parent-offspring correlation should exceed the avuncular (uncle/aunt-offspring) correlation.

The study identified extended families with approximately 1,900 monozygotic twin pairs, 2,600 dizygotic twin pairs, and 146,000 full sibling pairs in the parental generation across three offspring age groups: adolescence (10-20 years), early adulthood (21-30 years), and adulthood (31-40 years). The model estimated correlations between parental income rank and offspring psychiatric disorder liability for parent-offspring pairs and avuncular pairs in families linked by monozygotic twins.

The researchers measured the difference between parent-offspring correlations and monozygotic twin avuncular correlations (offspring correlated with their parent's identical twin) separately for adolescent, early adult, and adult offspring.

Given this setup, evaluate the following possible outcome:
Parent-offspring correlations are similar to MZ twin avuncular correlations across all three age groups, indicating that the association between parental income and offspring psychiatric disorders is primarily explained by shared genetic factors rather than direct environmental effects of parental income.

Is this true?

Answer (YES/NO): NO